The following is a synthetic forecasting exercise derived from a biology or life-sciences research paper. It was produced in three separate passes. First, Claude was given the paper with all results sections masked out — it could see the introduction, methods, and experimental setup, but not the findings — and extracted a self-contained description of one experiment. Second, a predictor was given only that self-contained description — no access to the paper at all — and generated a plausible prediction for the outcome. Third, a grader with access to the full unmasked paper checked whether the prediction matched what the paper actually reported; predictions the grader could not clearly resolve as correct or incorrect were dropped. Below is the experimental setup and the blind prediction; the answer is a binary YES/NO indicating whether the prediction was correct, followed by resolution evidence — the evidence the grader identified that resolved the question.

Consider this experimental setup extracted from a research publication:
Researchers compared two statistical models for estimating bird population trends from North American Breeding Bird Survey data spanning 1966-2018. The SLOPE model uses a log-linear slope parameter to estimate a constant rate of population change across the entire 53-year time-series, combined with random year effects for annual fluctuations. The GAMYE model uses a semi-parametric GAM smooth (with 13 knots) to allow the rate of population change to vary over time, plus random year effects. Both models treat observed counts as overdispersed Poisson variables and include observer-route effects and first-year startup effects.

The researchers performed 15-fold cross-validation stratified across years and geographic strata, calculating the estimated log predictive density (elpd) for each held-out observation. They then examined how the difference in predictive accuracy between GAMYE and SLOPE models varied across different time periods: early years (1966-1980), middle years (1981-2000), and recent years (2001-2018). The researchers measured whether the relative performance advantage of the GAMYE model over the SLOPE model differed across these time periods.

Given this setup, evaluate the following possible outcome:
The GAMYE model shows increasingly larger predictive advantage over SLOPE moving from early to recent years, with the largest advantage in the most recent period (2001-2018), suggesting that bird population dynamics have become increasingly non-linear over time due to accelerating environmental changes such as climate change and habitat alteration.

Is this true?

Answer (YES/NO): NO